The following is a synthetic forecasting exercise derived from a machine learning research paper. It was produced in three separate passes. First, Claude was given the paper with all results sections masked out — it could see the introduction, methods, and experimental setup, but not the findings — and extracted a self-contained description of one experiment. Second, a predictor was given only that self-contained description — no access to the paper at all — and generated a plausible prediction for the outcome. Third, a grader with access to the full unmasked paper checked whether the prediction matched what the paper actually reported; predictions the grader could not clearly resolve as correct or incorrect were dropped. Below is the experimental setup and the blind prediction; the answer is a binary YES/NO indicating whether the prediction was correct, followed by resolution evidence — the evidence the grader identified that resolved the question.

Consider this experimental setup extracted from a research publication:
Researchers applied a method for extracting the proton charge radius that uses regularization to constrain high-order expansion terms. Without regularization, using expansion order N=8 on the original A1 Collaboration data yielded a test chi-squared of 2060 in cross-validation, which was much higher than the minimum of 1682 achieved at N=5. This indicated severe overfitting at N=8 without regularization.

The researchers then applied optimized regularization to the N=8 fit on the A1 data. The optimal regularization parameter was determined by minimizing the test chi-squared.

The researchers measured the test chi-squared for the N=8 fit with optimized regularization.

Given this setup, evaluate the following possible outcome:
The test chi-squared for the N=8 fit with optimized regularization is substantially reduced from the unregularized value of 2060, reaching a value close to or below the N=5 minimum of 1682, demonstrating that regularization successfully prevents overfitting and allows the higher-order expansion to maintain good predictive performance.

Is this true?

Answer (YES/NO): YES